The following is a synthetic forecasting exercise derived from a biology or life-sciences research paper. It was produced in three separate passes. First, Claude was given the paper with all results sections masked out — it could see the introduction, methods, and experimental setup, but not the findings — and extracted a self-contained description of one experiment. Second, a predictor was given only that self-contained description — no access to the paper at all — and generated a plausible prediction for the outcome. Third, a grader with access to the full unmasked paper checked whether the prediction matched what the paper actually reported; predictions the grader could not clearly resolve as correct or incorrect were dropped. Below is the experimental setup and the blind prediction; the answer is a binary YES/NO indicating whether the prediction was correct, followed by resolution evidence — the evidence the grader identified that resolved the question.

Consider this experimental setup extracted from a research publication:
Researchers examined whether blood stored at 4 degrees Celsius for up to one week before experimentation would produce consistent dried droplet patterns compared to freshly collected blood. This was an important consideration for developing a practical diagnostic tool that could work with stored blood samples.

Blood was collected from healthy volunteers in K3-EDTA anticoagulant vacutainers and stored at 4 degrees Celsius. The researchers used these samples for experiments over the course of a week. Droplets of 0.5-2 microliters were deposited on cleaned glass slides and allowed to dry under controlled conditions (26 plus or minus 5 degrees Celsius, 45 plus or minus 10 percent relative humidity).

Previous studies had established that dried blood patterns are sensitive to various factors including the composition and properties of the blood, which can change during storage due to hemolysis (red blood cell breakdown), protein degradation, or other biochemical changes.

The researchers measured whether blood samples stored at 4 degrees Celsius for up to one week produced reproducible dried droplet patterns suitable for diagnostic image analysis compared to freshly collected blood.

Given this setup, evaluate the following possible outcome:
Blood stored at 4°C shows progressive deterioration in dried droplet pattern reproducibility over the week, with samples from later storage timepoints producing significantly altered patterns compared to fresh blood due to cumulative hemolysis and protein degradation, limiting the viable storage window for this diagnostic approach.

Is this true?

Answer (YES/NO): NO